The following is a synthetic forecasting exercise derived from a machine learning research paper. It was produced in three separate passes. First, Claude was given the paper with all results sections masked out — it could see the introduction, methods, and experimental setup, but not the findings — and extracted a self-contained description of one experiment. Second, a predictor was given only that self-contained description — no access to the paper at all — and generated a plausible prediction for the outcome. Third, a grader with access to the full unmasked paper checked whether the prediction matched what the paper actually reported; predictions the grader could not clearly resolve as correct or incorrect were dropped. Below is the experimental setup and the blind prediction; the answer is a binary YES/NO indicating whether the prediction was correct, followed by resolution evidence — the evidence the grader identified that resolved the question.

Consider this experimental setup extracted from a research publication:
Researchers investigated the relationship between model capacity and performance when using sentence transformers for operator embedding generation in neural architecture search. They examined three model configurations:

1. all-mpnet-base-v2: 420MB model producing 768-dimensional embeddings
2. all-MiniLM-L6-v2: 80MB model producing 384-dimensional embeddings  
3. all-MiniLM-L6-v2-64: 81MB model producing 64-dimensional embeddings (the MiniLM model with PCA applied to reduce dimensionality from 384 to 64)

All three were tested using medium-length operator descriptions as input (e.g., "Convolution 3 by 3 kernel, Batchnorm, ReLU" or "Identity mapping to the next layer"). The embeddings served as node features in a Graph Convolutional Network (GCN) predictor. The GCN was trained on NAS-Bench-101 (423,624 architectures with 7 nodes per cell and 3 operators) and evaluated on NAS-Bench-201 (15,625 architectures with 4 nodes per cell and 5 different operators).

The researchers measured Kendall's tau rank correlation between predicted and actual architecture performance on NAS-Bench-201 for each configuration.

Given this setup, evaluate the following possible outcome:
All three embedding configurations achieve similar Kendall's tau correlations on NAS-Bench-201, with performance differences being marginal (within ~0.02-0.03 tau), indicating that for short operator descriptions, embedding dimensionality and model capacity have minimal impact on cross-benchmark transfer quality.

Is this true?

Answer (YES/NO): NO